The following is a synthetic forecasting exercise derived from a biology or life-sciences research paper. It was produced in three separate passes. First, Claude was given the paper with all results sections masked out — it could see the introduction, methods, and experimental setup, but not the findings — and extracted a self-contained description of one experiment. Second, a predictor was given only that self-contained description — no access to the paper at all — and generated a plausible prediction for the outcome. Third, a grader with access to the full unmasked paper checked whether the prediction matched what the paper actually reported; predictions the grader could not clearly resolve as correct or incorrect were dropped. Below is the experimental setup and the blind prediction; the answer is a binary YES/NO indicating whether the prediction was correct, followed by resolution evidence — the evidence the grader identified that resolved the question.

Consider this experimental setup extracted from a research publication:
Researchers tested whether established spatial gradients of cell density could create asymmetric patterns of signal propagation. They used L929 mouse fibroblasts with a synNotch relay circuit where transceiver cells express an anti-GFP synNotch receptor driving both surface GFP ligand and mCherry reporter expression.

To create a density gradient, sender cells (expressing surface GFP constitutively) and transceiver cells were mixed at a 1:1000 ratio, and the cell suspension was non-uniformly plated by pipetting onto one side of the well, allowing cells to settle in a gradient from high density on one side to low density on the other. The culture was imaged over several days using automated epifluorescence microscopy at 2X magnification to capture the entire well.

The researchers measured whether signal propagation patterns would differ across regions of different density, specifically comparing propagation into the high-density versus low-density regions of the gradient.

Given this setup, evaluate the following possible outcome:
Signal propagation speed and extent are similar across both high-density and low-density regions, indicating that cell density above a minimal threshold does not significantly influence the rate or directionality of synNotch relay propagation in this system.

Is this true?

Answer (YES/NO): NO